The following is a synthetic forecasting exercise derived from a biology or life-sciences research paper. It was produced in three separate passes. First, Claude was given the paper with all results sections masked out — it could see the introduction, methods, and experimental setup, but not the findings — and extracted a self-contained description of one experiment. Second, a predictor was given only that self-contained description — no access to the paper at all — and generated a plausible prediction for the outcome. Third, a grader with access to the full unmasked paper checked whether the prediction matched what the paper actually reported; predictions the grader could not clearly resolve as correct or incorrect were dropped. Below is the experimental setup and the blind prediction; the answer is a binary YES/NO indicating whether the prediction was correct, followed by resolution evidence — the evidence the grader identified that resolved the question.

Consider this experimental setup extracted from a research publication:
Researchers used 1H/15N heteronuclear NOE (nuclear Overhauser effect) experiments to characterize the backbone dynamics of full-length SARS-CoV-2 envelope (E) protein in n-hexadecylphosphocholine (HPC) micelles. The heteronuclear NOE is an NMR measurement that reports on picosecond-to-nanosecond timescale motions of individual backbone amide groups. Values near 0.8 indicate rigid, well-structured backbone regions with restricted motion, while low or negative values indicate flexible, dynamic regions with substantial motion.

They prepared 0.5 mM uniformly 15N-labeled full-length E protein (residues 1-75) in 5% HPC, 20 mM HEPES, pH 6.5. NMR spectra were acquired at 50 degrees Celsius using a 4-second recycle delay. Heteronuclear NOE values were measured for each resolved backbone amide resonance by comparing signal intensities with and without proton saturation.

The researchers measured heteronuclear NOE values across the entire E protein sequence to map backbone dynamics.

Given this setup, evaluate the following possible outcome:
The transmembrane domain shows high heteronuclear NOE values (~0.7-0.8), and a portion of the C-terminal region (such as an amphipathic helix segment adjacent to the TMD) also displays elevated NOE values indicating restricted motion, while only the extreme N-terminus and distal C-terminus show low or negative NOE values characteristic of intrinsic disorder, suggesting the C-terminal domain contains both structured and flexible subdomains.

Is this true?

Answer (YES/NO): NO